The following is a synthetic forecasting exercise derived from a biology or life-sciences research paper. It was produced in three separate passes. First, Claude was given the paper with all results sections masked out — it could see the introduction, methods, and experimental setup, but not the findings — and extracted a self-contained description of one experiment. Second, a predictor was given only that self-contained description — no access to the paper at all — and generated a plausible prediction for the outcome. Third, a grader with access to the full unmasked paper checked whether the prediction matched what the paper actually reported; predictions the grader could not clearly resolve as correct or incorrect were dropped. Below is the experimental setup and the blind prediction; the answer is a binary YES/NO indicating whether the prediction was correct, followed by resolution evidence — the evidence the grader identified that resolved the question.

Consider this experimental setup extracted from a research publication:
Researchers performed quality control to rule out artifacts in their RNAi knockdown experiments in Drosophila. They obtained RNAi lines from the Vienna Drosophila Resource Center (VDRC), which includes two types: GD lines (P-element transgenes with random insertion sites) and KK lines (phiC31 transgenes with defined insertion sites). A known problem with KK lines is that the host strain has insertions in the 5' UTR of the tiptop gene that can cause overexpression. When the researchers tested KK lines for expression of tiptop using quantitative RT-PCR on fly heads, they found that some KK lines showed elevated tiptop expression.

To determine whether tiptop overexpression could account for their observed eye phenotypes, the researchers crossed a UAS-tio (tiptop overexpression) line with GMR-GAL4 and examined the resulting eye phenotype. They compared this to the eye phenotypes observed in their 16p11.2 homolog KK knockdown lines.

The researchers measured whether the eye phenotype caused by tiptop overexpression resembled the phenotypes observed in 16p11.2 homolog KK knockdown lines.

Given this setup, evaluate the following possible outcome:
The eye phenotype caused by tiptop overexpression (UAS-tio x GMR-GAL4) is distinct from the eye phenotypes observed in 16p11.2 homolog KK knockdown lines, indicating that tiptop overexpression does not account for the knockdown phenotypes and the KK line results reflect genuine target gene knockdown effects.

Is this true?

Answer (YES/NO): YES